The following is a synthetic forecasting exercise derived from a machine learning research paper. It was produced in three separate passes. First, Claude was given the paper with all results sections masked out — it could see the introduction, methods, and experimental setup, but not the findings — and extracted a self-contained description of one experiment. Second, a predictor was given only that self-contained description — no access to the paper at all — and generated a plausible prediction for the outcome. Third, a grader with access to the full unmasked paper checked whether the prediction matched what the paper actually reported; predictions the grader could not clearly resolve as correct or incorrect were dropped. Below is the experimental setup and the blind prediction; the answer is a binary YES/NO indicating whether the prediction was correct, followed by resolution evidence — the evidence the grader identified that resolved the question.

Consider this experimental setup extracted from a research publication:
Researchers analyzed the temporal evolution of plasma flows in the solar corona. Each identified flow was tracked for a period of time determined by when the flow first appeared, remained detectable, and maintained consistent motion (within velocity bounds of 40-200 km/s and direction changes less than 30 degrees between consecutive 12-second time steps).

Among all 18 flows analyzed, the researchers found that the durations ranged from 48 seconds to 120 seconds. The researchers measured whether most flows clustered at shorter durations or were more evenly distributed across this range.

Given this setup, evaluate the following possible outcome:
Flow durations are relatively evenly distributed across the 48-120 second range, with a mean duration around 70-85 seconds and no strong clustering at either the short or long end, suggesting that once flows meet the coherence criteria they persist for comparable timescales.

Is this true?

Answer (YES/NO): NO